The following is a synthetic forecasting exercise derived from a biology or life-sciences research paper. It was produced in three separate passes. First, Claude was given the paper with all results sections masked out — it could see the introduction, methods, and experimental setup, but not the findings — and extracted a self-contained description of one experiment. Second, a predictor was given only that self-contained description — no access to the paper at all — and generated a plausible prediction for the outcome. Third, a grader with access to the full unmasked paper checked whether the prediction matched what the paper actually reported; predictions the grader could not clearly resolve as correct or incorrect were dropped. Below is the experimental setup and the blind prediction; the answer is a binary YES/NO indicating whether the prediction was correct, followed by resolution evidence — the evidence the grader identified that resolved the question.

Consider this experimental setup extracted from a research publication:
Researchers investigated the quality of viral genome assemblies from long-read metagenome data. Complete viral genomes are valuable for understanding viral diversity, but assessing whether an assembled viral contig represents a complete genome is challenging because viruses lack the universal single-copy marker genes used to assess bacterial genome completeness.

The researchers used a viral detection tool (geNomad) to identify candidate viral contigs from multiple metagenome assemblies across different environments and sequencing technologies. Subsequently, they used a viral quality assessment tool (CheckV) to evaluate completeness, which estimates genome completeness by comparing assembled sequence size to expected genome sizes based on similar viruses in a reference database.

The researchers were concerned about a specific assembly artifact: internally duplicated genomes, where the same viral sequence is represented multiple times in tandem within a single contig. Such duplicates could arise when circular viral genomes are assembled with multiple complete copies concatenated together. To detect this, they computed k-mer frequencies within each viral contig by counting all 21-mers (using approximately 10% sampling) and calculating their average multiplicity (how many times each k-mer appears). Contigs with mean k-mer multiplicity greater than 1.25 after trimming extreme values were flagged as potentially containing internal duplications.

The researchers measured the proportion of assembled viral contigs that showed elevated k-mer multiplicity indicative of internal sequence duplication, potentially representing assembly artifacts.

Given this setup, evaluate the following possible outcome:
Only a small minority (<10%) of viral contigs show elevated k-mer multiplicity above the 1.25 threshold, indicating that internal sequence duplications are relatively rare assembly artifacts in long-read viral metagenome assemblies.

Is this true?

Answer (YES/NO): NO